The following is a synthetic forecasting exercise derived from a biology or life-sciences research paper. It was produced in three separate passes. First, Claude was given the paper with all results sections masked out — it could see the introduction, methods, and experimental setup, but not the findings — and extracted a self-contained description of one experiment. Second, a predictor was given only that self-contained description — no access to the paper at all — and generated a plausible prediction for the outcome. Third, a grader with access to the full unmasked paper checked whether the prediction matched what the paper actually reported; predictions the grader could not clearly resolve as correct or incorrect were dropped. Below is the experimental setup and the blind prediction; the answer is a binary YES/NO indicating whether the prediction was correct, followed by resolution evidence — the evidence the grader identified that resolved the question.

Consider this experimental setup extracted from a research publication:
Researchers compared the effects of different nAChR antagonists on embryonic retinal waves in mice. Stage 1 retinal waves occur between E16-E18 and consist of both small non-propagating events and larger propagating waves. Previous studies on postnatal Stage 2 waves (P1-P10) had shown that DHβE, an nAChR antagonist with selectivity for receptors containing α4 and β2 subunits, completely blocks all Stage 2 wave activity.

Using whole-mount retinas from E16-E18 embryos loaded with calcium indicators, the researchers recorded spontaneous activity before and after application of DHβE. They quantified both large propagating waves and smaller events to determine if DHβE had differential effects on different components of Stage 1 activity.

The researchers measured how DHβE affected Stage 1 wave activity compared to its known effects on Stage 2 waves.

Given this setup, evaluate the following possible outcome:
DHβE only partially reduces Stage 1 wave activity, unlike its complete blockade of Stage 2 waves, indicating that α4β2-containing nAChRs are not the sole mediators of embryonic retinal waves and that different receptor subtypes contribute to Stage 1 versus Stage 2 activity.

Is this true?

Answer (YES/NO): YES